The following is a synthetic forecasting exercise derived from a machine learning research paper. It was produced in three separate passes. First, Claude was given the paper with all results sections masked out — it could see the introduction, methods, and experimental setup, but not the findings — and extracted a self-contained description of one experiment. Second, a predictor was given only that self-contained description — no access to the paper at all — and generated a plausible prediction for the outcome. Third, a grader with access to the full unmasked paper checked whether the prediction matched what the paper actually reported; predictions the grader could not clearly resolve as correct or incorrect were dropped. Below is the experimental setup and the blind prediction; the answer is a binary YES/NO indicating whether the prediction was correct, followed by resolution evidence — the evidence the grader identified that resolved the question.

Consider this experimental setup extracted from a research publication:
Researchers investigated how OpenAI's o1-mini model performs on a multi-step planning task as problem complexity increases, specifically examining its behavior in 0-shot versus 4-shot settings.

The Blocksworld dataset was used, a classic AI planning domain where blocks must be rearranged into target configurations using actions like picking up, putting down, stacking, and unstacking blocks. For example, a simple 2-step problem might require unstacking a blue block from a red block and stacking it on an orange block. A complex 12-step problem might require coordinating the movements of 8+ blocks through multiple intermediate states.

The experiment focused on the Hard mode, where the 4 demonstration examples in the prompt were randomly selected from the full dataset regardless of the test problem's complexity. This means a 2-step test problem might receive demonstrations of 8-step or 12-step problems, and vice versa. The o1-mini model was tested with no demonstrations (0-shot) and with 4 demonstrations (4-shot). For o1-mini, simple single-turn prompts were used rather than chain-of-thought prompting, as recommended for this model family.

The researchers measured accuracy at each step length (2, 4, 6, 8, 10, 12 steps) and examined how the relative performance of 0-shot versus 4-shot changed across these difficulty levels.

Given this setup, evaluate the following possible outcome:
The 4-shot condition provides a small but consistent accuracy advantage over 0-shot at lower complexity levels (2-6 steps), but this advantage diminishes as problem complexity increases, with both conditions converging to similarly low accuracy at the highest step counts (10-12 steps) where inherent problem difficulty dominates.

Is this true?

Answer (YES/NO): NO